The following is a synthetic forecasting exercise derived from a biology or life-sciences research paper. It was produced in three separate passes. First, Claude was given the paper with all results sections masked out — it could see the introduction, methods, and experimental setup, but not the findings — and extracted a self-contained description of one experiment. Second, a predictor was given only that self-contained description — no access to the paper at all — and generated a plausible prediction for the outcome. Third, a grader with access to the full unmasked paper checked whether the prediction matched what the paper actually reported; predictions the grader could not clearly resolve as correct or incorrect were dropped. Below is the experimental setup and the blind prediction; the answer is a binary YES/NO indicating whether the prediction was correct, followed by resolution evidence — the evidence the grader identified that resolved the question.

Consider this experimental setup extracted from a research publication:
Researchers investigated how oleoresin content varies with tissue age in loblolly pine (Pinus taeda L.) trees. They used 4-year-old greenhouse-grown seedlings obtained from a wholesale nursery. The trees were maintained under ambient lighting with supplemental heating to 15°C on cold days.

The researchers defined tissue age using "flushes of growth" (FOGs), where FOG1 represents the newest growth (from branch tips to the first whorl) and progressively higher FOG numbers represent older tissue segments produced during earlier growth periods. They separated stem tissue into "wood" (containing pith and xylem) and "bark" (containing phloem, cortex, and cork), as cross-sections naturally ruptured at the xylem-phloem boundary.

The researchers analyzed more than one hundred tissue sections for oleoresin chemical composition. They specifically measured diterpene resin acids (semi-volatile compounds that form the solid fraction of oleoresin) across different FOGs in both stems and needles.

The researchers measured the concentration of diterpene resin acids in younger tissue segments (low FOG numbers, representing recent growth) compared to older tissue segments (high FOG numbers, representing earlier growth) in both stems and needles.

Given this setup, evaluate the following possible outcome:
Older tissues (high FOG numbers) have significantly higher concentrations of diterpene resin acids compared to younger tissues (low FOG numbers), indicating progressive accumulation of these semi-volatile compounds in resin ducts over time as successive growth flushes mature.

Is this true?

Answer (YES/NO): NO